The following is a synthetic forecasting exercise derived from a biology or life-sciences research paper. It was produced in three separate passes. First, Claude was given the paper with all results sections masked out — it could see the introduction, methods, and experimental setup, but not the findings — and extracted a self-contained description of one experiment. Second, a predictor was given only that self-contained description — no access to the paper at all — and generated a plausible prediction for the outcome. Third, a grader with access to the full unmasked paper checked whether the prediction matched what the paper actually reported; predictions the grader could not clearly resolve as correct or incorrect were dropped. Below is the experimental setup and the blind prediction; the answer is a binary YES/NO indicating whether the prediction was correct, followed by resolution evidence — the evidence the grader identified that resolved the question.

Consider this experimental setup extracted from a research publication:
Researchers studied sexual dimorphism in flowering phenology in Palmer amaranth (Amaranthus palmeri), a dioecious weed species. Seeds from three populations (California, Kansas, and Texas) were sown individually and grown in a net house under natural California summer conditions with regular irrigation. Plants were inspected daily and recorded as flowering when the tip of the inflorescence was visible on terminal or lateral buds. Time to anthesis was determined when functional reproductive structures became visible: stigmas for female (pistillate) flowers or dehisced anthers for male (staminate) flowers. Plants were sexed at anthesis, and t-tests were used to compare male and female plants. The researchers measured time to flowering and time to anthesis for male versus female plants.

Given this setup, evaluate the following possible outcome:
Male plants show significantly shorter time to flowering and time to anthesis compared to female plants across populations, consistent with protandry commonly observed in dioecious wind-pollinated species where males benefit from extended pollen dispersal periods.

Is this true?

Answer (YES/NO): NO